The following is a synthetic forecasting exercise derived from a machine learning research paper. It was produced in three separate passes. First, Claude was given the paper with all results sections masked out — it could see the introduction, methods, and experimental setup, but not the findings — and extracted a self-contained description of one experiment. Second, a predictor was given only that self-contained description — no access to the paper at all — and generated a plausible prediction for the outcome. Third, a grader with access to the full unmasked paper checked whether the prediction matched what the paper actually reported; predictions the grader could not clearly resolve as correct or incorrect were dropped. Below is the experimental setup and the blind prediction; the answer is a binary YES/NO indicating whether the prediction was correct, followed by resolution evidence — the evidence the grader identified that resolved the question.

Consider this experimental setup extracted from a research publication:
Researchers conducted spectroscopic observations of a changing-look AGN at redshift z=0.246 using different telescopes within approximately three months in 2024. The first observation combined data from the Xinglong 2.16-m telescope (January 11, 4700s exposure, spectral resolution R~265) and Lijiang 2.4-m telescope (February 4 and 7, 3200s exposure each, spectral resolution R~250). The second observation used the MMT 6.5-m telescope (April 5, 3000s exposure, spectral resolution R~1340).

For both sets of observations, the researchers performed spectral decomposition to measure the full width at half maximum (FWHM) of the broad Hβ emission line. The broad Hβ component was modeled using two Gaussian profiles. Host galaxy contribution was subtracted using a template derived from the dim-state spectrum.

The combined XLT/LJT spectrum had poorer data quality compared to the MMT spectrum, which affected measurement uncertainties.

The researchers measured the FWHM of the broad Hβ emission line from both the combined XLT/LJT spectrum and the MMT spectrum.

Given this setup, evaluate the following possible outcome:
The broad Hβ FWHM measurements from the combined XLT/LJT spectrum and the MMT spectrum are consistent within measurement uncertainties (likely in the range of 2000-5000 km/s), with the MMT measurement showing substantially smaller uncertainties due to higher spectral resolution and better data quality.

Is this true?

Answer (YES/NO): NO